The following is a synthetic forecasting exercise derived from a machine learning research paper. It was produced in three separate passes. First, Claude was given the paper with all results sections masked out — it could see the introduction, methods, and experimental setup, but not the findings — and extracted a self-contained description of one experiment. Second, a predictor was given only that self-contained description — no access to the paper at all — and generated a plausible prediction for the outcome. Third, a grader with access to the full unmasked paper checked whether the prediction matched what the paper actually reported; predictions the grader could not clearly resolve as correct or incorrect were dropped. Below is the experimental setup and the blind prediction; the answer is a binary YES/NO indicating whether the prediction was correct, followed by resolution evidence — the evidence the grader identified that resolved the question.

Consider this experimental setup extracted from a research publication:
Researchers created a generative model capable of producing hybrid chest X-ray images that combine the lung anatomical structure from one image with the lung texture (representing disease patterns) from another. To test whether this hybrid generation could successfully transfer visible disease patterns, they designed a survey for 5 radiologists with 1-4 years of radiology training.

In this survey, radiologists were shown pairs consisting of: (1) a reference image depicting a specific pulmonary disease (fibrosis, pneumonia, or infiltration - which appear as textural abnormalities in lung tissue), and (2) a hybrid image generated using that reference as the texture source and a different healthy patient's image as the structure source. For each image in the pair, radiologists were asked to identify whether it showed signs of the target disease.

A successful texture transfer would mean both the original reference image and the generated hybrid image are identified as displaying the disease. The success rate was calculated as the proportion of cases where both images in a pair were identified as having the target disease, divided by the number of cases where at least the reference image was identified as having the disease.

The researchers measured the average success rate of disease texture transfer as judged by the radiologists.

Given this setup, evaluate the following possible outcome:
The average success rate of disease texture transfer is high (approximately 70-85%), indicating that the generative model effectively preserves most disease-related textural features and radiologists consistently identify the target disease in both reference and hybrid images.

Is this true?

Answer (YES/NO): NO